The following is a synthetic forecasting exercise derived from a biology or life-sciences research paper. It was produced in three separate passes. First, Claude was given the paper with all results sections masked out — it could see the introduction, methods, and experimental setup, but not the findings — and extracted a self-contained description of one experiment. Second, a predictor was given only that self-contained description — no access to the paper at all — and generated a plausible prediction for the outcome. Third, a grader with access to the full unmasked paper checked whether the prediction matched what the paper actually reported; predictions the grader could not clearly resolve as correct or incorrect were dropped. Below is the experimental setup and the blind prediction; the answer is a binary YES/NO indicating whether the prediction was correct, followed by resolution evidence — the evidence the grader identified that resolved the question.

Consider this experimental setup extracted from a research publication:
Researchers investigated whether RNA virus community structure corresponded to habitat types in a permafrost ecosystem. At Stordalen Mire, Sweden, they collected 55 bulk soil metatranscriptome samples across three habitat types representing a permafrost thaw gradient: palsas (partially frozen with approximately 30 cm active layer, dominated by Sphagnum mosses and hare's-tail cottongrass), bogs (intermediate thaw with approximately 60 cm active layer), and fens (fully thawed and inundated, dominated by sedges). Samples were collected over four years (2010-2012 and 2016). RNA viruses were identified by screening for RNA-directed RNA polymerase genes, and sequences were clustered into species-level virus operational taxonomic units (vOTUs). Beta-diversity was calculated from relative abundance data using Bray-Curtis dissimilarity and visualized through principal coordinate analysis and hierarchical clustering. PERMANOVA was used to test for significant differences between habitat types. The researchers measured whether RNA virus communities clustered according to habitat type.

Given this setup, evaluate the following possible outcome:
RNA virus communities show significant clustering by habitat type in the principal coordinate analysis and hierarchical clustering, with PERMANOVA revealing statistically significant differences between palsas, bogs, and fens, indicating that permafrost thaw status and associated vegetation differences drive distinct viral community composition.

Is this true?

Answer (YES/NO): YES